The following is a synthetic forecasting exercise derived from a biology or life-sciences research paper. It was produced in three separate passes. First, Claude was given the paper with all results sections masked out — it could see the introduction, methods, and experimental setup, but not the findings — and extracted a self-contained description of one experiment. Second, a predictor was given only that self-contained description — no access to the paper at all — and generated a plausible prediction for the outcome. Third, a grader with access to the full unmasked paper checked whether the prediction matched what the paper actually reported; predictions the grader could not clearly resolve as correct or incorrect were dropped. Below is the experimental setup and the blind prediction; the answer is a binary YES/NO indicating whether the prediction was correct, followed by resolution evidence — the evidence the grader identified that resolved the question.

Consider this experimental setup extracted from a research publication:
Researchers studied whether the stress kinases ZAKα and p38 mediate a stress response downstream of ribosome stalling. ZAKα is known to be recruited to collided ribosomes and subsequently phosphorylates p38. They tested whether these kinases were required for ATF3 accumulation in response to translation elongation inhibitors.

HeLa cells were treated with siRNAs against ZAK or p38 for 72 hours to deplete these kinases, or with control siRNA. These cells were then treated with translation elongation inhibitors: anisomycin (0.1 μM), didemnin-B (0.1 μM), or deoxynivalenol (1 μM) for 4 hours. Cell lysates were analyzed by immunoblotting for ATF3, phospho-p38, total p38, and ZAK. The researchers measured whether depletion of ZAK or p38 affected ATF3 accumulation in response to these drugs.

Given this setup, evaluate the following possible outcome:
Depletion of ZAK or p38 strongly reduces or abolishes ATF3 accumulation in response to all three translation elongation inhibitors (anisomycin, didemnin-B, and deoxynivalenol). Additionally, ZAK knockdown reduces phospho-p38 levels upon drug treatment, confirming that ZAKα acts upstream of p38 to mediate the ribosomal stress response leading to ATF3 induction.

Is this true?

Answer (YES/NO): YES